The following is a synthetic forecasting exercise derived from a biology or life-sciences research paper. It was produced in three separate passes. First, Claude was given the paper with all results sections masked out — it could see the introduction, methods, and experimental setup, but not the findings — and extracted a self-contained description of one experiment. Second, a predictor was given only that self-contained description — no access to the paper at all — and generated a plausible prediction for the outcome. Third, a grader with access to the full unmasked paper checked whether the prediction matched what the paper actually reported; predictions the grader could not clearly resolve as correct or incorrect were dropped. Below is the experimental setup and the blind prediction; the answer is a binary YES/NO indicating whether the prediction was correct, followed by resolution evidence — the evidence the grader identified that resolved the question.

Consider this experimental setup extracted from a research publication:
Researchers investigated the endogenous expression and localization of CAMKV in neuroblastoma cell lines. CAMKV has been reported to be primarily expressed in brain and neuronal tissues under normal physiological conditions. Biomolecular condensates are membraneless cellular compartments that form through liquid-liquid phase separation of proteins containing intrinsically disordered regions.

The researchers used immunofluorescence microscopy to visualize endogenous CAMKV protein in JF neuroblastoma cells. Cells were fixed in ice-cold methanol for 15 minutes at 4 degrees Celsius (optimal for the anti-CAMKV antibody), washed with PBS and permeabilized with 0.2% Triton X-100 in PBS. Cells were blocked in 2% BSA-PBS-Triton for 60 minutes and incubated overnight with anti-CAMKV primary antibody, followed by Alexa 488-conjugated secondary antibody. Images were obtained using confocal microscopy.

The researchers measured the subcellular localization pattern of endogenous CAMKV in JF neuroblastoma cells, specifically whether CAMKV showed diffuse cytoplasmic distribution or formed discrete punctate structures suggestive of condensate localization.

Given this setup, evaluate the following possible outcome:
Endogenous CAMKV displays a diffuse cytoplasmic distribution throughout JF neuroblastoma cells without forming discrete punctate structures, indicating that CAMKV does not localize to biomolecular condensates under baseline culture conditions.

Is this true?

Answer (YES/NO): YES